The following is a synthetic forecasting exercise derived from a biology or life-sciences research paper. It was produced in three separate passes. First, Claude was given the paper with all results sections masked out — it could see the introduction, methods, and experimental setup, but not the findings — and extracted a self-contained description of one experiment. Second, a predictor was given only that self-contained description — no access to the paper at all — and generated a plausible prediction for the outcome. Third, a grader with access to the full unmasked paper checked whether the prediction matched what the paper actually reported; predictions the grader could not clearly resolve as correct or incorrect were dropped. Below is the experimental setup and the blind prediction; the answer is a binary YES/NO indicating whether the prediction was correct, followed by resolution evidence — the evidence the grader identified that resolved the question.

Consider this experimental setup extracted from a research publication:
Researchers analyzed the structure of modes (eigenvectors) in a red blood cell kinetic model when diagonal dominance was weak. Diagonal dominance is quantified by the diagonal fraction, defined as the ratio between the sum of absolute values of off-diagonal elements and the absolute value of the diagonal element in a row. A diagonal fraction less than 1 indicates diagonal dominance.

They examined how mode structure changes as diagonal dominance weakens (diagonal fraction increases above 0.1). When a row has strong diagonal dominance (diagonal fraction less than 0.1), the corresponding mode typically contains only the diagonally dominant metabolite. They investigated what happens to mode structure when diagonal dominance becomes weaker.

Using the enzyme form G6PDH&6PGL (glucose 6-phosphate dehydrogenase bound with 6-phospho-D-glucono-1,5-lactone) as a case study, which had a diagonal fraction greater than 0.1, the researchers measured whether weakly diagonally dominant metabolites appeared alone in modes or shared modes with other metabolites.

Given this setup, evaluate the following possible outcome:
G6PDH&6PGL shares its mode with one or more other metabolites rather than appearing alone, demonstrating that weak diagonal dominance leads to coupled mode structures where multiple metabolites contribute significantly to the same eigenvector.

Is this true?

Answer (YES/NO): YES